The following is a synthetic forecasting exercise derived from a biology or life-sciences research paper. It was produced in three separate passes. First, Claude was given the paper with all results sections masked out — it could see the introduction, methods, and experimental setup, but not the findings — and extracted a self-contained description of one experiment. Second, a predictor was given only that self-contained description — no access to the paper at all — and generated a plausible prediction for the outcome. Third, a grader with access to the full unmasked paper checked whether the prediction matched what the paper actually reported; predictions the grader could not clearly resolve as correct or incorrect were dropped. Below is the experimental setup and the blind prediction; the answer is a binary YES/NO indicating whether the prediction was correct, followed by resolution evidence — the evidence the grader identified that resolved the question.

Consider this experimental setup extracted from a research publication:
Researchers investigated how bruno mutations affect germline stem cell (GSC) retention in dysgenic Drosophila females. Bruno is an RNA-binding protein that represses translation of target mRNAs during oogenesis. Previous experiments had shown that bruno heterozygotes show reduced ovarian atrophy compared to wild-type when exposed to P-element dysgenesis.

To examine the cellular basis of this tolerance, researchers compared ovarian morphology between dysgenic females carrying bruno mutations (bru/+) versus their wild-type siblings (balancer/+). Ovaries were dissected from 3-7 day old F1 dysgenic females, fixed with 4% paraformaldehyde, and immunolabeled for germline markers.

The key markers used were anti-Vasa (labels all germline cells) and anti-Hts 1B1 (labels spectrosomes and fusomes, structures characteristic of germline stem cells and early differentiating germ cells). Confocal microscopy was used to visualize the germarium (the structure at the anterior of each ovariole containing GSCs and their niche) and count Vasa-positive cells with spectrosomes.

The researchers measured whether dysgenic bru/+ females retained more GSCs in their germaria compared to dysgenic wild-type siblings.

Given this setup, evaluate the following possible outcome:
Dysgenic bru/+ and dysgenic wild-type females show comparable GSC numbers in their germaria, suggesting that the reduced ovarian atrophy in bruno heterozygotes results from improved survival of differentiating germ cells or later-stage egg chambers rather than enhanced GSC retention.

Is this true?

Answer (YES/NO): NO